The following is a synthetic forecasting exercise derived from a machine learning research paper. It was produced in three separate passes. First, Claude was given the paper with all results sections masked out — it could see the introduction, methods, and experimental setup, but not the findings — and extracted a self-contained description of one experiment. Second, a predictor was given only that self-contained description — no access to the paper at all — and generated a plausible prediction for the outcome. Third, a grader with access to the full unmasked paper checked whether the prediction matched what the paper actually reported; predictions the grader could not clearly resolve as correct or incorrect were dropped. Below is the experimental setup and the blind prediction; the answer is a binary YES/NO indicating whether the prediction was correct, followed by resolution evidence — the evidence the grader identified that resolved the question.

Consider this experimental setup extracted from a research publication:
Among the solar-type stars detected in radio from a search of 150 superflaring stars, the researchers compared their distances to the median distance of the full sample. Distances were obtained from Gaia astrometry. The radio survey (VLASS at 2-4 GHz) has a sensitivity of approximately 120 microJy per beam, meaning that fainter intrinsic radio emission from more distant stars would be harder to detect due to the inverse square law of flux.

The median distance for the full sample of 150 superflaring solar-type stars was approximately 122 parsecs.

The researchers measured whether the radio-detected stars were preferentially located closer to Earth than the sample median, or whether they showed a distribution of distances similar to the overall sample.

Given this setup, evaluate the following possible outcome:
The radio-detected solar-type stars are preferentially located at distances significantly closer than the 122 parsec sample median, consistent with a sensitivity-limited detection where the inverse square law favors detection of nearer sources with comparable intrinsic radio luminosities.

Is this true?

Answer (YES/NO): NO